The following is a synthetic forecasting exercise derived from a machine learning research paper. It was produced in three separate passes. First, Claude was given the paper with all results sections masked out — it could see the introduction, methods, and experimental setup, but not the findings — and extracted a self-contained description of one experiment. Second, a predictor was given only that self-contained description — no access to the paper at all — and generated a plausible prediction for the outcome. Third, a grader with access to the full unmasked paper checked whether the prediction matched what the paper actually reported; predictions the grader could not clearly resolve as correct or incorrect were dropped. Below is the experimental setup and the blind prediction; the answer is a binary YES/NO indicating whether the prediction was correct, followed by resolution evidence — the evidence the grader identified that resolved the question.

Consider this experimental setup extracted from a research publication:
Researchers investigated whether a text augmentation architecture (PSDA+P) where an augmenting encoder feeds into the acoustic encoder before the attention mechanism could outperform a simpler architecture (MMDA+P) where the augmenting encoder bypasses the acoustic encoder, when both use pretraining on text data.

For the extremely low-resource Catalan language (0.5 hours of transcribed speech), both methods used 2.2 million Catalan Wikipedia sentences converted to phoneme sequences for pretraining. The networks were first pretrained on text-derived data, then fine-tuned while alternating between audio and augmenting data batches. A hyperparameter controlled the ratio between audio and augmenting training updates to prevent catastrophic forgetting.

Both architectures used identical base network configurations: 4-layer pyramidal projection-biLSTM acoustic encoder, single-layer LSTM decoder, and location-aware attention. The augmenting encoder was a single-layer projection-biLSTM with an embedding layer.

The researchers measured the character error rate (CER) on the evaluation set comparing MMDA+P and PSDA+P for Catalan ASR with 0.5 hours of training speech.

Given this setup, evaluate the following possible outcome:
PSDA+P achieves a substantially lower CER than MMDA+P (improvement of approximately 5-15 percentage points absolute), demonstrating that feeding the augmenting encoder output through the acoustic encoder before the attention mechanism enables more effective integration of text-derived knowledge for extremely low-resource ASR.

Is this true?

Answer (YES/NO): NO